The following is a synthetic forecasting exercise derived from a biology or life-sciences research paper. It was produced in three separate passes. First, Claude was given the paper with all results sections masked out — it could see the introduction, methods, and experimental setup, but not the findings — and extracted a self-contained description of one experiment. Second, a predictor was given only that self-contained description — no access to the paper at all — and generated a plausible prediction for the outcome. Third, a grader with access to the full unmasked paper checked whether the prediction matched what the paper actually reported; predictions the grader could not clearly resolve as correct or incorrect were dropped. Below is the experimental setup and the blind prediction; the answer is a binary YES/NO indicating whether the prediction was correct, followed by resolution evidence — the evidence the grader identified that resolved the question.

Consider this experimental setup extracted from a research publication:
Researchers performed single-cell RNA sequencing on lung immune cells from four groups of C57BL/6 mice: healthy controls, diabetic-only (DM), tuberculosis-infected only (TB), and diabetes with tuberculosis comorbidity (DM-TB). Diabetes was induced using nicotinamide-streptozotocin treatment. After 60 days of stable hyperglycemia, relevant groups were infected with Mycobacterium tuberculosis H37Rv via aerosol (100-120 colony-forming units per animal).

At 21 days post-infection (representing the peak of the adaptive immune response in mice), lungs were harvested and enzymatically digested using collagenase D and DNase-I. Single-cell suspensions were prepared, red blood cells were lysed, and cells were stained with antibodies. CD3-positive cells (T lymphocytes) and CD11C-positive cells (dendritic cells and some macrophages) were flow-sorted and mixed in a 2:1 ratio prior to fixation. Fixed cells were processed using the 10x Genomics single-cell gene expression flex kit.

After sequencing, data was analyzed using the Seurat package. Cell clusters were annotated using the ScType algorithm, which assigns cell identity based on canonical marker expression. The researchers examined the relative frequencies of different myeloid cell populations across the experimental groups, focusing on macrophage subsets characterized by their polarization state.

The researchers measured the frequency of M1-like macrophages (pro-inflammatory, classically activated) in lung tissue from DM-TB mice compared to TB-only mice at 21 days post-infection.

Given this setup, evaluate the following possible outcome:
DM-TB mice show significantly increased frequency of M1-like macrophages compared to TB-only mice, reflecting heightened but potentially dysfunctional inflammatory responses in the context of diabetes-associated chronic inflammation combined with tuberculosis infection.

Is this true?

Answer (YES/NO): NO